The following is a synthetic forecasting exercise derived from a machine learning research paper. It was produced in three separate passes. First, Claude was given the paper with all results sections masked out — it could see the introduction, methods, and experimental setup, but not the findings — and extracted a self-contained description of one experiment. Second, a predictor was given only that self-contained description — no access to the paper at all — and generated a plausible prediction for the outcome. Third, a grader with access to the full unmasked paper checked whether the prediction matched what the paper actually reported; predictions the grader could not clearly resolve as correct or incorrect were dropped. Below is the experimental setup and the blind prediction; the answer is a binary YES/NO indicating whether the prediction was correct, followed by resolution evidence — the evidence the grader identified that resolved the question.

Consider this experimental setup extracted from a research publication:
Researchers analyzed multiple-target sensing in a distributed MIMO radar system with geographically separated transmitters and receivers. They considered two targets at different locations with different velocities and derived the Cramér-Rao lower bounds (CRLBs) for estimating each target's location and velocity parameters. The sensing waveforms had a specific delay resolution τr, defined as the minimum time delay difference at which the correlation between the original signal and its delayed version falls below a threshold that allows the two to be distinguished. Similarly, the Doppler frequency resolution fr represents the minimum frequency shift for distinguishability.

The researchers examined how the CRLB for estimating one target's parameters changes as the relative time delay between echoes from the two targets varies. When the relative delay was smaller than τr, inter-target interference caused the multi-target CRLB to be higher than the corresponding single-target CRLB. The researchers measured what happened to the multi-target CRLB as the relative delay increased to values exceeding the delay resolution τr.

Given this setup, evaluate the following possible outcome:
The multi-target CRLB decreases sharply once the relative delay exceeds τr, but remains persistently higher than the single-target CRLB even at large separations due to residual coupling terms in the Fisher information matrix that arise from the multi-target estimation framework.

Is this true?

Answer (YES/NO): NO